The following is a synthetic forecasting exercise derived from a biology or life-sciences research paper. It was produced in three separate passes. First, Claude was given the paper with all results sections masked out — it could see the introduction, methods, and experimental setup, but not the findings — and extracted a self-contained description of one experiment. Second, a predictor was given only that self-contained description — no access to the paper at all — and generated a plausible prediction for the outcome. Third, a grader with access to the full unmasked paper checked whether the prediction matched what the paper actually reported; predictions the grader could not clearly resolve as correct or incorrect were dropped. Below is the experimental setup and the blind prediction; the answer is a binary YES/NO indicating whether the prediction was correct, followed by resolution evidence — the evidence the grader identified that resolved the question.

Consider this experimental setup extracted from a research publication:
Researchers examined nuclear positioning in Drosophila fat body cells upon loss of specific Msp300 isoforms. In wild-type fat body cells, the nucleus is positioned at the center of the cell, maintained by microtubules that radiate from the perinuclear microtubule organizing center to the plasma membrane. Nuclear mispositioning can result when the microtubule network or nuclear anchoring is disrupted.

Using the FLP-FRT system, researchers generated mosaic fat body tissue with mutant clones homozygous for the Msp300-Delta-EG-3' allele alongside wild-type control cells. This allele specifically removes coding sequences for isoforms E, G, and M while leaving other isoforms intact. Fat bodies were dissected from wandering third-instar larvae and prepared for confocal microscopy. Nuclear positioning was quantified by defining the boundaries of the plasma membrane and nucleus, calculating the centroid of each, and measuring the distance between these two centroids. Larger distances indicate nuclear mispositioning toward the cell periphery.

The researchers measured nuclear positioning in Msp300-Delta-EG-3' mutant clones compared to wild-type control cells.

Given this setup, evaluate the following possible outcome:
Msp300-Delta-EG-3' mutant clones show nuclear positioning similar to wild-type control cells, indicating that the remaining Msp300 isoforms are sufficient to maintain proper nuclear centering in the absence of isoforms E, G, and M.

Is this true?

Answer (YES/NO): NO